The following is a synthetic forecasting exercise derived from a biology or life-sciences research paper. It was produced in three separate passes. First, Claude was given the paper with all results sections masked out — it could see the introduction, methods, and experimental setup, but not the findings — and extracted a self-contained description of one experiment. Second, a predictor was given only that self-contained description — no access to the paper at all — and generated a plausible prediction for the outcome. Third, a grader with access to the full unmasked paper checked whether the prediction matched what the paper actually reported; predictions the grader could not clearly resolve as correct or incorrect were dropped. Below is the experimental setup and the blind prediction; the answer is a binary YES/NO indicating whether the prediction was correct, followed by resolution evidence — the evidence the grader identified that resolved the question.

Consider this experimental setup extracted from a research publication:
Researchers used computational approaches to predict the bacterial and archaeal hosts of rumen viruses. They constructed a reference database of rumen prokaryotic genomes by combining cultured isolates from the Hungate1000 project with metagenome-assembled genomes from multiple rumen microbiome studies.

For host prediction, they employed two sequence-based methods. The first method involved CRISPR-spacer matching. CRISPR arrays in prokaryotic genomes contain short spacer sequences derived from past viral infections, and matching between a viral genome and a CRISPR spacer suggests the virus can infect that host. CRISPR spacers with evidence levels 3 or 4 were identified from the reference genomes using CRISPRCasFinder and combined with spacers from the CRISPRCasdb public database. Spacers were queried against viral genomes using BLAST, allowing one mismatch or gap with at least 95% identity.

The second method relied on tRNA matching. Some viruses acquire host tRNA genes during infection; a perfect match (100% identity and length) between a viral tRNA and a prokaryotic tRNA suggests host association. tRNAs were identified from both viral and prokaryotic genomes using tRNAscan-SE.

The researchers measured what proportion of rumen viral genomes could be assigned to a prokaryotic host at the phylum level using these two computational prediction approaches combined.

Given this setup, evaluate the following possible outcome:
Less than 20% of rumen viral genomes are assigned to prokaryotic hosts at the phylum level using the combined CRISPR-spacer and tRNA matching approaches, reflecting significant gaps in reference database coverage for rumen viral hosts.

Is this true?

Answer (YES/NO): YES